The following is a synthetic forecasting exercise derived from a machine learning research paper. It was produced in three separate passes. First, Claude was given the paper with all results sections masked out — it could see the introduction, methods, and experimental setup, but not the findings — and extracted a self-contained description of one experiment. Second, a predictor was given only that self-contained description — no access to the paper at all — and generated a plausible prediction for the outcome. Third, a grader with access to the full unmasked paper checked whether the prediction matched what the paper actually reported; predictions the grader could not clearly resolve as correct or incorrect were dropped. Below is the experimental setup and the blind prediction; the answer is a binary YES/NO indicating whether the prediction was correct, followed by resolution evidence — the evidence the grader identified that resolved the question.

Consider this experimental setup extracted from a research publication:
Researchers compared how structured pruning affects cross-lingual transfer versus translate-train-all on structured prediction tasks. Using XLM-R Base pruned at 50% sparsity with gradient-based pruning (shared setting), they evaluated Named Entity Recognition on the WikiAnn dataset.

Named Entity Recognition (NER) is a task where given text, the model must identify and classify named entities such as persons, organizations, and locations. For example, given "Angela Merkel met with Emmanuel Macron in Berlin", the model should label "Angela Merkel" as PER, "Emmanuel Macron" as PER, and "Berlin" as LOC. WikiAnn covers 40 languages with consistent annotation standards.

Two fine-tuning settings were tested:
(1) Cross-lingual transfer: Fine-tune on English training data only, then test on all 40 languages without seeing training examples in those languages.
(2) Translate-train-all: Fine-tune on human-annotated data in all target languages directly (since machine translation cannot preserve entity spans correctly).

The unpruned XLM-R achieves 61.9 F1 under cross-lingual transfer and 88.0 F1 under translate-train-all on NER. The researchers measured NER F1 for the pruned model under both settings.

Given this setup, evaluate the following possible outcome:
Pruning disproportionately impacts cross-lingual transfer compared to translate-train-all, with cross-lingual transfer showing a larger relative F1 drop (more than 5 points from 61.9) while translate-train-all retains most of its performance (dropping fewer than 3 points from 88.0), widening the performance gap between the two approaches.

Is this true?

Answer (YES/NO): NO